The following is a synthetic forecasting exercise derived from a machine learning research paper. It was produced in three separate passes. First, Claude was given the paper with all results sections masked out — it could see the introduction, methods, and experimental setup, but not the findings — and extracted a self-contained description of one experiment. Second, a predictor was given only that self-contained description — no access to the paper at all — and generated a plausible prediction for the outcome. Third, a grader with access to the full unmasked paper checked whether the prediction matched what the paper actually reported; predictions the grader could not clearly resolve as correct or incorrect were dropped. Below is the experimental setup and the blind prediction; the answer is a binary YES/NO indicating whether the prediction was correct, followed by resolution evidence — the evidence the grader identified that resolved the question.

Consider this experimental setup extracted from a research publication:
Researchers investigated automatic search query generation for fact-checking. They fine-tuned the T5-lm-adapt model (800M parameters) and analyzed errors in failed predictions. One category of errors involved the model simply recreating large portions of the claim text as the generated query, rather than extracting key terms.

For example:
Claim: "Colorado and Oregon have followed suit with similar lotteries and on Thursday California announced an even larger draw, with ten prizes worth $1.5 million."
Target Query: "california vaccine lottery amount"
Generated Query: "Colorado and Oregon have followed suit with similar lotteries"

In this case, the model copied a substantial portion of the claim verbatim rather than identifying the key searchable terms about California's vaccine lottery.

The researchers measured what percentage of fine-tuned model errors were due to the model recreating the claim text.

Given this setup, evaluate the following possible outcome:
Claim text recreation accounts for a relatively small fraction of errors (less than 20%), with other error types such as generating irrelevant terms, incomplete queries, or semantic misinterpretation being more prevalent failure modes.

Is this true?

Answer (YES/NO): YES